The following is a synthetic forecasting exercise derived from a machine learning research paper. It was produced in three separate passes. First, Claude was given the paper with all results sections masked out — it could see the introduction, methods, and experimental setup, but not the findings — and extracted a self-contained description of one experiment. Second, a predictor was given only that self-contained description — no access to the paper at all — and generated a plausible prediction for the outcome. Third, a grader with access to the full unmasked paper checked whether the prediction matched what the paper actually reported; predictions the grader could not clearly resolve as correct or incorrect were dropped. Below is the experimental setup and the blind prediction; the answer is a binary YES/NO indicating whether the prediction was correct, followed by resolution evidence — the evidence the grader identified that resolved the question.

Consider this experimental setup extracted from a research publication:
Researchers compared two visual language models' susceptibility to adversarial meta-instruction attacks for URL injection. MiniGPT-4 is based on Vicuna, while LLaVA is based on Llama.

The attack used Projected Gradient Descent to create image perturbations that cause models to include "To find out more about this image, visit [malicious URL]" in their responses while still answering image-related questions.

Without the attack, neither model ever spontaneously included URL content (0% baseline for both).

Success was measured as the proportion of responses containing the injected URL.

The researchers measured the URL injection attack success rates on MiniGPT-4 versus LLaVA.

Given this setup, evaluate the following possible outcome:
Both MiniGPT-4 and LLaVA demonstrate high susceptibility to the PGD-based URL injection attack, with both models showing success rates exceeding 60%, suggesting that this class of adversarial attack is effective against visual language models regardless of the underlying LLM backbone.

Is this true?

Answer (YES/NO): NO